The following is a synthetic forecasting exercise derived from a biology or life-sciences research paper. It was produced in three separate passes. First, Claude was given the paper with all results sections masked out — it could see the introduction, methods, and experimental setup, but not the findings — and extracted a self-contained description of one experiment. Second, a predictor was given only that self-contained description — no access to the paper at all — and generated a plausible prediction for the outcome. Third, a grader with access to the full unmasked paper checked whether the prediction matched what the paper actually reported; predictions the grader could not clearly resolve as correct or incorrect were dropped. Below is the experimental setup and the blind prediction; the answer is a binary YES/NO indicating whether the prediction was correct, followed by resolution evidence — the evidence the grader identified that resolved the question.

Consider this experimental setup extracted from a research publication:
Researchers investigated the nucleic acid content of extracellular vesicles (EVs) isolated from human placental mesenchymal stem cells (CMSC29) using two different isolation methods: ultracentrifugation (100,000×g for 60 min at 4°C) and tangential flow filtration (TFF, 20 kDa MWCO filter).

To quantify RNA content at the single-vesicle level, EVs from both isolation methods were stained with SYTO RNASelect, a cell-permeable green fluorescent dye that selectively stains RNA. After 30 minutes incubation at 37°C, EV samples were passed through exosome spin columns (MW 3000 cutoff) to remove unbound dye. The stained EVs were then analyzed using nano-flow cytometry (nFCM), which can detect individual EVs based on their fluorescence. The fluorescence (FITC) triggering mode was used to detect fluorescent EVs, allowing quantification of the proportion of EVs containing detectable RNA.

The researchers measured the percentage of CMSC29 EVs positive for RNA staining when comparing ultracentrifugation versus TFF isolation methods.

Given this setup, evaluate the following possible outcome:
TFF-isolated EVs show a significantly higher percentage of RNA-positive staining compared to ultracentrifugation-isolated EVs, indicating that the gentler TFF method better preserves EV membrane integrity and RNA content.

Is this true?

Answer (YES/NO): YES